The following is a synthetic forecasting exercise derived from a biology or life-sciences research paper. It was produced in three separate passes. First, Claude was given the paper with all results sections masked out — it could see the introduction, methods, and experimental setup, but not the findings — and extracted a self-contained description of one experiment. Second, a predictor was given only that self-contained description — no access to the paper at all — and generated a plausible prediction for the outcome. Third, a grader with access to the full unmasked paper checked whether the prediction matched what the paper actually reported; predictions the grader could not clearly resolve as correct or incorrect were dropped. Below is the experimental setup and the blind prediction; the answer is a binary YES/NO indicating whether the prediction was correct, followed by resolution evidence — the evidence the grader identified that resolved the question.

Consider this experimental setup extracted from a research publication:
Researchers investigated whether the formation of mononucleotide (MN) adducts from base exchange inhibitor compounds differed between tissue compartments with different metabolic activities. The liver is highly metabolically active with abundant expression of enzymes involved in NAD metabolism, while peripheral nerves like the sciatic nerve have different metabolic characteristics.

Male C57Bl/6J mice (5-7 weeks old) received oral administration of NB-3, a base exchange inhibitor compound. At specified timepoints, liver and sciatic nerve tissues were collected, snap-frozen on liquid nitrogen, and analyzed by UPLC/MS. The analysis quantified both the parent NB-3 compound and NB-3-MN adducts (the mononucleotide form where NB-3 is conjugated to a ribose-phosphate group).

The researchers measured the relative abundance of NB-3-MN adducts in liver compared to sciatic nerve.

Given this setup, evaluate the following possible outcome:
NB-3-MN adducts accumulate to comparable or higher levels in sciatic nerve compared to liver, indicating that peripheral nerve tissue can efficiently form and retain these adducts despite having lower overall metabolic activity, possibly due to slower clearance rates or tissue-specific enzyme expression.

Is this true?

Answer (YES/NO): NO